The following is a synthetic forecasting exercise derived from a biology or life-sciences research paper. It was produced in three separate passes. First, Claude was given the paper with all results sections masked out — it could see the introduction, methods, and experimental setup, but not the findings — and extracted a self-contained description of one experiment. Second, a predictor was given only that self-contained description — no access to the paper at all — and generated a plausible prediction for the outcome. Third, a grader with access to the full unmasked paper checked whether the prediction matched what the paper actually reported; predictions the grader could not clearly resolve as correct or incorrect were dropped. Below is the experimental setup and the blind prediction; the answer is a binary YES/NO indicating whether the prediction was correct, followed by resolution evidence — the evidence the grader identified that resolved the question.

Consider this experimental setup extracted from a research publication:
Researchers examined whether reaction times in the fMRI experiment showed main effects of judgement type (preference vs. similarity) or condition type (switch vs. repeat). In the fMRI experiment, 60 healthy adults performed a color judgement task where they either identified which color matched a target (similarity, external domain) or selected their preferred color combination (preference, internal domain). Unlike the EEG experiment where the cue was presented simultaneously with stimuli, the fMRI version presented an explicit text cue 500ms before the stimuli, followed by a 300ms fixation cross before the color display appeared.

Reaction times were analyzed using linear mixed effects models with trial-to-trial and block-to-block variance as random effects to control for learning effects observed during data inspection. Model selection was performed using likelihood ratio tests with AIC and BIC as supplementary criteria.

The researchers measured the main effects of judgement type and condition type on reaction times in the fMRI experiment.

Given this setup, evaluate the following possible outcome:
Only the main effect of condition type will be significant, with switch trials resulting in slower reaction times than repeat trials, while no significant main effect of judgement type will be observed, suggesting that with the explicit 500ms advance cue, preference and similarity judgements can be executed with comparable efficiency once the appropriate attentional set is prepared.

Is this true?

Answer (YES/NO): NO